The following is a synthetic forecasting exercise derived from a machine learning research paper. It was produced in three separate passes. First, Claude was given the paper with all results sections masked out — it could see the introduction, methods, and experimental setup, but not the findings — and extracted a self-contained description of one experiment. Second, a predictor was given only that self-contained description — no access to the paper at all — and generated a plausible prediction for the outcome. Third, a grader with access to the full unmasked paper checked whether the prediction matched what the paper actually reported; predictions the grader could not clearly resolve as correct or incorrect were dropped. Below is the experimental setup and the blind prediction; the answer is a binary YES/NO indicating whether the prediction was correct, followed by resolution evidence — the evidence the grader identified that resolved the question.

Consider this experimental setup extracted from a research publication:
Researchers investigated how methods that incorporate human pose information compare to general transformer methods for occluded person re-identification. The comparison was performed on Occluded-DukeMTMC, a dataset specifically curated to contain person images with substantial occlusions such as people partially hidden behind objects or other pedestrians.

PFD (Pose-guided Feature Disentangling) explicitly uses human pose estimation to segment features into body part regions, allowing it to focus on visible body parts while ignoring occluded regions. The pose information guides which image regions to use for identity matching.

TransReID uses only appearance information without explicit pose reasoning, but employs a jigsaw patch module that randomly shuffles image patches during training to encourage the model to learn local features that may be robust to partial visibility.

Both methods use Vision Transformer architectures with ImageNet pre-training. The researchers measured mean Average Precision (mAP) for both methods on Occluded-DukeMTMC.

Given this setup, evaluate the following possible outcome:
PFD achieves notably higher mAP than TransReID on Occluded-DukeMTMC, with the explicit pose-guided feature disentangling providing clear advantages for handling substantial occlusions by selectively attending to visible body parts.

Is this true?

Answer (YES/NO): YES